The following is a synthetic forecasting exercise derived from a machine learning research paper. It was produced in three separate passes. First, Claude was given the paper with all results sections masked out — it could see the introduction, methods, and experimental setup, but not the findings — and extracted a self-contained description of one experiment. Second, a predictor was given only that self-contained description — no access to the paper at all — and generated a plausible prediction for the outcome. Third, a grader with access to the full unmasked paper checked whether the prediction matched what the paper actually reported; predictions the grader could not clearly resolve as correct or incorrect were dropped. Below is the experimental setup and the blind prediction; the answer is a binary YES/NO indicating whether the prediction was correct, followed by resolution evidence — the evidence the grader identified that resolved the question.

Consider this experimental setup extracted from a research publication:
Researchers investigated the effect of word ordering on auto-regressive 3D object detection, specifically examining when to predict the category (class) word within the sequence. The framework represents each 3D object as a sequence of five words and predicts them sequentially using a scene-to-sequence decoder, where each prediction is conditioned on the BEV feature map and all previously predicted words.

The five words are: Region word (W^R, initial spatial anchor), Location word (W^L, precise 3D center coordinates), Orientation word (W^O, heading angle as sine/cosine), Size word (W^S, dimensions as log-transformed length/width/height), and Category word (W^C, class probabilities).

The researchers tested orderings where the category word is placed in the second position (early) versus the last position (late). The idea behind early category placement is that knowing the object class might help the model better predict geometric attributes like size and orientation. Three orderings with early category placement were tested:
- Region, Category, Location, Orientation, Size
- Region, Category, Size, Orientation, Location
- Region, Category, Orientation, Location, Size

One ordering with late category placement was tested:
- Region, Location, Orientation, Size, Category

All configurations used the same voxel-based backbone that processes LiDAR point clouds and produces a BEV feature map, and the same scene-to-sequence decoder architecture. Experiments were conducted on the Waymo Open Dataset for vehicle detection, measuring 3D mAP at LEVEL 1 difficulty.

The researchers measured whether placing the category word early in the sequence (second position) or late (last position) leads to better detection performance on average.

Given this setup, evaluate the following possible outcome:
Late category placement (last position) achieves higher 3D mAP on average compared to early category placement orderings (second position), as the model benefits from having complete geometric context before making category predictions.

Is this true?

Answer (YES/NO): YES